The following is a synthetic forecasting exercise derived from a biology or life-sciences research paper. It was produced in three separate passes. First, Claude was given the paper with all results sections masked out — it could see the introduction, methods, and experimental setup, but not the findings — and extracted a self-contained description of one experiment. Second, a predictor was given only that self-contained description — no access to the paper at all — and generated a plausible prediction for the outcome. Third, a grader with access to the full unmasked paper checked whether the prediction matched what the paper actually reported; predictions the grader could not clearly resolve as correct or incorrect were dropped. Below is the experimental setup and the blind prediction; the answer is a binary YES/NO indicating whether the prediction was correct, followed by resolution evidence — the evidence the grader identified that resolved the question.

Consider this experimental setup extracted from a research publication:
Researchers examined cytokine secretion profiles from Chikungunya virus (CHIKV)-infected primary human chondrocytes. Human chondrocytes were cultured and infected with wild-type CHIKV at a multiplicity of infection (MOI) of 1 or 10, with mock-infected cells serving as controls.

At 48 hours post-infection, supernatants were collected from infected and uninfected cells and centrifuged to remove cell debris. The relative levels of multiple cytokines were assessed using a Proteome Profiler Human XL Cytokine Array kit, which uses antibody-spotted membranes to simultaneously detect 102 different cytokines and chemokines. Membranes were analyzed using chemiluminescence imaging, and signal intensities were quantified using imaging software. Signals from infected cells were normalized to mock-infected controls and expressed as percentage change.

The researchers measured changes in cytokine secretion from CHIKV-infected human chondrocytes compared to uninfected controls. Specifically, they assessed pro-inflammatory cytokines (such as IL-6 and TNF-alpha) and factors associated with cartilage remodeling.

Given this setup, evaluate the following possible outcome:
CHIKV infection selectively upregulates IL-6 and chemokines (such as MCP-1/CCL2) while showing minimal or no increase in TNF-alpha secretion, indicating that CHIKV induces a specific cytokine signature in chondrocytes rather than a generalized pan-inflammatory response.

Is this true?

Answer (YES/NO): NO